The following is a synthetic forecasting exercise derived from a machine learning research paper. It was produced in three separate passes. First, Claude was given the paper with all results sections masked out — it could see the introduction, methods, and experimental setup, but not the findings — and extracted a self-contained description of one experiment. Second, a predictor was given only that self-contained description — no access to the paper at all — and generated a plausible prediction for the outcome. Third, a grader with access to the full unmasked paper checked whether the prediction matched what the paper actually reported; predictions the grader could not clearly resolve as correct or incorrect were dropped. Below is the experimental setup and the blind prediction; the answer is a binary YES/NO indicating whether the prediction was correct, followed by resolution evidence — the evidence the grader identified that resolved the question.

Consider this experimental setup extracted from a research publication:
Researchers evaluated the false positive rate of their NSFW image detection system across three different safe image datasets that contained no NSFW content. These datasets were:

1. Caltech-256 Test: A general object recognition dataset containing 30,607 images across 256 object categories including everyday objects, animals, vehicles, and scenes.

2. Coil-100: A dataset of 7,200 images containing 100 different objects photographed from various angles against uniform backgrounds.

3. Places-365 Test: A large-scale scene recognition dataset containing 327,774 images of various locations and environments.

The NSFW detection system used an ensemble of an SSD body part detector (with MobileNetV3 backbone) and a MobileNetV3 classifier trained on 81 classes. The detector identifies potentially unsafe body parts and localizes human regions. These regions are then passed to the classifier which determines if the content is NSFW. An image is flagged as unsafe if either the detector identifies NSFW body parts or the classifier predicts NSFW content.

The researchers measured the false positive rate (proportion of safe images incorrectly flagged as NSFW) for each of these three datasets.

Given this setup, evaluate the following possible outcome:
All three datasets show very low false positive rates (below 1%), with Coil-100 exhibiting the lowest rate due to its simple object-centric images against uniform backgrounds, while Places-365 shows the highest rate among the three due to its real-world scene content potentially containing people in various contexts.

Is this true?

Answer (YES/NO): YES